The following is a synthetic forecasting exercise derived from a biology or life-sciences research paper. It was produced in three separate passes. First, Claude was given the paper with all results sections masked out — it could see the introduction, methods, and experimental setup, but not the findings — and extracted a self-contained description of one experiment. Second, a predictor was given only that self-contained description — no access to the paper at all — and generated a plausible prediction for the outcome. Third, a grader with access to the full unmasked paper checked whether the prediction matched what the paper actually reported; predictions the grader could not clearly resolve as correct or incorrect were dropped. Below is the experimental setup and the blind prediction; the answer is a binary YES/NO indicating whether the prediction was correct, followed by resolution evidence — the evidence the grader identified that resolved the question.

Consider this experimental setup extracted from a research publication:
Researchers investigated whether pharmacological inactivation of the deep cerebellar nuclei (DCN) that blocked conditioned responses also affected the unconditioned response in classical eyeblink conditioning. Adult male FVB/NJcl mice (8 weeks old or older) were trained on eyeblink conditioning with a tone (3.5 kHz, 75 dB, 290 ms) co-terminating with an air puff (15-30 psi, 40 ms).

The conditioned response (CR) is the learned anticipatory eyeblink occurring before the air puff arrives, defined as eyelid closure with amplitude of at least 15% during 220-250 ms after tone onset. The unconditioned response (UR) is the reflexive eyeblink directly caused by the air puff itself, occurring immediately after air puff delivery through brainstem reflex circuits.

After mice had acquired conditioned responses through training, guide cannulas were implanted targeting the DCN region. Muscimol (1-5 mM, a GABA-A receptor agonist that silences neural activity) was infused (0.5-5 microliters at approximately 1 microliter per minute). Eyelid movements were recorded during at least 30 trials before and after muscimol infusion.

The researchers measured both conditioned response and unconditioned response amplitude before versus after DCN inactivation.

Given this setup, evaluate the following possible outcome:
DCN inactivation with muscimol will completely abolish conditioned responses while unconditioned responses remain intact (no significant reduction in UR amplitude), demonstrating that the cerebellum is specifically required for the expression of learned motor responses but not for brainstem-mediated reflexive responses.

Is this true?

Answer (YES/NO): YES